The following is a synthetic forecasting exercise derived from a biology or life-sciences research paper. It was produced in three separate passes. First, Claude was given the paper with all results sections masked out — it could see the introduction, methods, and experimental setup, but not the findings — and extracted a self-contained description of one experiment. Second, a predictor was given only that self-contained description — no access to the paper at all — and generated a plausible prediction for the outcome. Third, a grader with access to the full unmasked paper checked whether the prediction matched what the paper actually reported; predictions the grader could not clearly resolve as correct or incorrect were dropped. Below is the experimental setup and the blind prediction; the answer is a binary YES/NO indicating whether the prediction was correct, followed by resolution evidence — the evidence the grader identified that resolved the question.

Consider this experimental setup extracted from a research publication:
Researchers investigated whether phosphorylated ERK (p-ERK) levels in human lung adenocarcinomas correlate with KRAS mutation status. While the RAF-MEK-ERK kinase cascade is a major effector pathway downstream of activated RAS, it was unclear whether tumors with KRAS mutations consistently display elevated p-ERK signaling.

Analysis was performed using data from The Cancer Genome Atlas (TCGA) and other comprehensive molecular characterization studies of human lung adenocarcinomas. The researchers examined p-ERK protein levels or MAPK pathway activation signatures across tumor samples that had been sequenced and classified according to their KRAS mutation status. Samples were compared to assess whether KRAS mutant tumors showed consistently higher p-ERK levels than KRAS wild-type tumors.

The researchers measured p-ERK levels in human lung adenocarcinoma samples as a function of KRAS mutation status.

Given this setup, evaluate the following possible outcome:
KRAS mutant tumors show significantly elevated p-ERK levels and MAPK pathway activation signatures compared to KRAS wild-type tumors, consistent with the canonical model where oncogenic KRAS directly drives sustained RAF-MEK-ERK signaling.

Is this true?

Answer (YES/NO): NO